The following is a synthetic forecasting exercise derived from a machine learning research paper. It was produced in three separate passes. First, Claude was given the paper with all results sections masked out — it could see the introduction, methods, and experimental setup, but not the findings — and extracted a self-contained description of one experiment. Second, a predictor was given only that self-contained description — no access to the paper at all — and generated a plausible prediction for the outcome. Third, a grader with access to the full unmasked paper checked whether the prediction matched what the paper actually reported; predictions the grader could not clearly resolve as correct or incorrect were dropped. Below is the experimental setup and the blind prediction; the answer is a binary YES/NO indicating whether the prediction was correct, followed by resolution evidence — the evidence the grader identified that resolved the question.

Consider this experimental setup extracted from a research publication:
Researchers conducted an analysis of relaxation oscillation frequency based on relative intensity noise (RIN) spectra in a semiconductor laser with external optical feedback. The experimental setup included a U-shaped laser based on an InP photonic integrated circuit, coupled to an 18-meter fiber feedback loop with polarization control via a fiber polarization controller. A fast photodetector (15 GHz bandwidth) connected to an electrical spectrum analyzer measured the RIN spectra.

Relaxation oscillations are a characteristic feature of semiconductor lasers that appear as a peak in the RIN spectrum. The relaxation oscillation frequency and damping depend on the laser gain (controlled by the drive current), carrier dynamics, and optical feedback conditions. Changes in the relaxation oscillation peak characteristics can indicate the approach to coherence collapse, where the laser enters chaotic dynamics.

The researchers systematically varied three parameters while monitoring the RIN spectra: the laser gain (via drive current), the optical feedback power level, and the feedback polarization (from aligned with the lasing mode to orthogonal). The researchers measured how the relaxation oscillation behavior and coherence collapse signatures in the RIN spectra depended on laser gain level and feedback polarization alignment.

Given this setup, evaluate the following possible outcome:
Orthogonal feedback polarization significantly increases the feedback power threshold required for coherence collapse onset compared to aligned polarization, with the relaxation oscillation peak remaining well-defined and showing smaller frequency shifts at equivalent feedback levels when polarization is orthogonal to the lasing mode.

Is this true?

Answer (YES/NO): YES